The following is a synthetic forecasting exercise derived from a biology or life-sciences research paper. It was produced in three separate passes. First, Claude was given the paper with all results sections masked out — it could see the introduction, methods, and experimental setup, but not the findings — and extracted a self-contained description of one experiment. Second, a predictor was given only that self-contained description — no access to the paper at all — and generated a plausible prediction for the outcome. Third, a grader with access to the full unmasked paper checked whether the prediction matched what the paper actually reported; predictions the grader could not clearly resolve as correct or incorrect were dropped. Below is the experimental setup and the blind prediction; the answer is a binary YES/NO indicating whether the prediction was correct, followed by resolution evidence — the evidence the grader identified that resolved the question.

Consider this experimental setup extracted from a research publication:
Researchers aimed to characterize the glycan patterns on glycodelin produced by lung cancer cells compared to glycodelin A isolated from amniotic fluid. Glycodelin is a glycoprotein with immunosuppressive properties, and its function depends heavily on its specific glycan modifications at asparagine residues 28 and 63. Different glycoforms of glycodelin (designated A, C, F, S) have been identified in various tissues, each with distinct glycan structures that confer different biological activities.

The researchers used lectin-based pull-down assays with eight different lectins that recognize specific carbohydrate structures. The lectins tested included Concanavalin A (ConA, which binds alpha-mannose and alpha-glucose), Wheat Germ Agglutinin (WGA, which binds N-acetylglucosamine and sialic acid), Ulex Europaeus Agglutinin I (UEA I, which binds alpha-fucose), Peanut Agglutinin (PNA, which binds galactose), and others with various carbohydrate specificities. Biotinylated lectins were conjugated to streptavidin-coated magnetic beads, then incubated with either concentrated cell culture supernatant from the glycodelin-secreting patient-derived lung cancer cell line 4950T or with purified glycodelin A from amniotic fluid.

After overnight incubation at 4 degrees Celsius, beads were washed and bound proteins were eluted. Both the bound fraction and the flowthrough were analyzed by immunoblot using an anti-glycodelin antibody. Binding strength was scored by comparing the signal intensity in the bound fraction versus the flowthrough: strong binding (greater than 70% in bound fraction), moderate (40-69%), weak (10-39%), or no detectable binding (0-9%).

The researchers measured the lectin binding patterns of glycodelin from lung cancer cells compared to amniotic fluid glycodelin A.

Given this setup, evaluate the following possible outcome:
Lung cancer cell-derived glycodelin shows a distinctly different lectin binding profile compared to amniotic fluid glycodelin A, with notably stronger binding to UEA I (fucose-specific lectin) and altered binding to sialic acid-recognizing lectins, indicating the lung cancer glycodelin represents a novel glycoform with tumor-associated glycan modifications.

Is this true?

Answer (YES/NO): NO